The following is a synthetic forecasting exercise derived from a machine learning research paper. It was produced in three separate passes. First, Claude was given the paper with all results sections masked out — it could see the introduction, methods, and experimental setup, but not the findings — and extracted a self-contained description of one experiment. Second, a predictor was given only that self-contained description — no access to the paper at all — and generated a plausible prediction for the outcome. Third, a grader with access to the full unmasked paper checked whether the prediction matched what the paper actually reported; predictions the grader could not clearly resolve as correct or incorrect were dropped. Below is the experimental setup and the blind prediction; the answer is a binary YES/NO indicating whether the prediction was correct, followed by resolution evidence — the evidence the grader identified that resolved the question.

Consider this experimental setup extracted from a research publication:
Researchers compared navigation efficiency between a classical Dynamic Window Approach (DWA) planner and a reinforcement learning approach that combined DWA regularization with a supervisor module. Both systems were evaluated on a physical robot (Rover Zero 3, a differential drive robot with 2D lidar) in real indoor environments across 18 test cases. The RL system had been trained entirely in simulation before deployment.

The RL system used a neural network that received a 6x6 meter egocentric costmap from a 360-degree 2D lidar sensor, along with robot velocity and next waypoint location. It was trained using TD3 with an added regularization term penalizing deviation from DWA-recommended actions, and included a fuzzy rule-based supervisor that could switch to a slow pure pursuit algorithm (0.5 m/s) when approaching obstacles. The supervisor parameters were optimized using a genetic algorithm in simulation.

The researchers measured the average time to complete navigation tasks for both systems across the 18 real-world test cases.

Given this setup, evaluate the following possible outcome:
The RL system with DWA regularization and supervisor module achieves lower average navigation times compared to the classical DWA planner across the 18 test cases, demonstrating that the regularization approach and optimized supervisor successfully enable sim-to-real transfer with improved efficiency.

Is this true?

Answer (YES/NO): NO